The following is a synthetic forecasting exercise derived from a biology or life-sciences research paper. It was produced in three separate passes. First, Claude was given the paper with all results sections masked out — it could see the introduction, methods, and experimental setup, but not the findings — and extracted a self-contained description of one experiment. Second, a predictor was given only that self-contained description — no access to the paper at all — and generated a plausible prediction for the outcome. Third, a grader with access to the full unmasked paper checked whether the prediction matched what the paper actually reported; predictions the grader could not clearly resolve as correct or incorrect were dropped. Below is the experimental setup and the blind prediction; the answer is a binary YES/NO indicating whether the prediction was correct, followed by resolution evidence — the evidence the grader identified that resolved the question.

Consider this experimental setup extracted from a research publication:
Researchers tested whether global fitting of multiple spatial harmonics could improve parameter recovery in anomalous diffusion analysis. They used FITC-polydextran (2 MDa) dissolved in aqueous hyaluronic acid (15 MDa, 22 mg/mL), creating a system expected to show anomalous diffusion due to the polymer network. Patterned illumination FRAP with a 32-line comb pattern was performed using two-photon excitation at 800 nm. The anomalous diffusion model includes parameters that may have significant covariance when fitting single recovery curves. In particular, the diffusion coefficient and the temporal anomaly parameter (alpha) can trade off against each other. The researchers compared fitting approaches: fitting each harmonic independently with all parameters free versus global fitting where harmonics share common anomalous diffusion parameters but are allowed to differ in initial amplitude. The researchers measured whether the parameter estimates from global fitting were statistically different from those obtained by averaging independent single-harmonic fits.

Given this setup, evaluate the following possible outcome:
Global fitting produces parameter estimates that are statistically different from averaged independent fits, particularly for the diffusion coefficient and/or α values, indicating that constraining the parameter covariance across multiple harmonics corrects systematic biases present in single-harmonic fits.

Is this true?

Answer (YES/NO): YES